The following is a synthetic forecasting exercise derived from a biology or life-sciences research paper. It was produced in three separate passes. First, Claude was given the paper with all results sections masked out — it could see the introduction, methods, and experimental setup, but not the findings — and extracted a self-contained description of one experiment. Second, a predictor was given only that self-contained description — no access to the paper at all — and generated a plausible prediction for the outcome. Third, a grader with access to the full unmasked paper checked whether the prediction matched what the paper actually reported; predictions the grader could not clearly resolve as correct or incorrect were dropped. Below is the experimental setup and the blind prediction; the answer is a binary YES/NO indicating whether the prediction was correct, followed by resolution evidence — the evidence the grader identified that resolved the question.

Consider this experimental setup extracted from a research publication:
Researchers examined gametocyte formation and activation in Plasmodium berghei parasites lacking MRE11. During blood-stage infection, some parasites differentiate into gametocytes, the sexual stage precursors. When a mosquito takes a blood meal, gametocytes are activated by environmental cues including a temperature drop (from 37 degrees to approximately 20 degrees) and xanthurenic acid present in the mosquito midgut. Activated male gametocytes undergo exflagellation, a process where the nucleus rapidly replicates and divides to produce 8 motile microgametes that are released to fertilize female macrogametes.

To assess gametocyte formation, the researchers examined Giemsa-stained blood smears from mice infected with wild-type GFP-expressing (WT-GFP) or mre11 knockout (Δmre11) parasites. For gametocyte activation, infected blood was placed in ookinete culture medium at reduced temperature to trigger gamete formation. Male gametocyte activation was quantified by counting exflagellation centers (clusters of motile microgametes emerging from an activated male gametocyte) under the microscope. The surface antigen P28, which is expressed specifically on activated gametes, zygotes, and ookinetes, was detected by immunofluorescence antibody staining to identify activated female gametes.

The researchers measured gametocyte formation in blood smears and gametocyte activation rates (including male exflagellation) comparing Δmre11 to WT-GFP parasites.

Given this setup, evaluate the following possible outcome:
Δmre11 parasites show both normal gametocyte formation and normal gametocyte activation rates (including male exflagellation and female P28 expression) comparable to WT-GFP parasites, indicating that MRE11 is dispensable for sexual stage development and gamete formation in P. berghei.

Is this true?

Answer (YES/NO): YES